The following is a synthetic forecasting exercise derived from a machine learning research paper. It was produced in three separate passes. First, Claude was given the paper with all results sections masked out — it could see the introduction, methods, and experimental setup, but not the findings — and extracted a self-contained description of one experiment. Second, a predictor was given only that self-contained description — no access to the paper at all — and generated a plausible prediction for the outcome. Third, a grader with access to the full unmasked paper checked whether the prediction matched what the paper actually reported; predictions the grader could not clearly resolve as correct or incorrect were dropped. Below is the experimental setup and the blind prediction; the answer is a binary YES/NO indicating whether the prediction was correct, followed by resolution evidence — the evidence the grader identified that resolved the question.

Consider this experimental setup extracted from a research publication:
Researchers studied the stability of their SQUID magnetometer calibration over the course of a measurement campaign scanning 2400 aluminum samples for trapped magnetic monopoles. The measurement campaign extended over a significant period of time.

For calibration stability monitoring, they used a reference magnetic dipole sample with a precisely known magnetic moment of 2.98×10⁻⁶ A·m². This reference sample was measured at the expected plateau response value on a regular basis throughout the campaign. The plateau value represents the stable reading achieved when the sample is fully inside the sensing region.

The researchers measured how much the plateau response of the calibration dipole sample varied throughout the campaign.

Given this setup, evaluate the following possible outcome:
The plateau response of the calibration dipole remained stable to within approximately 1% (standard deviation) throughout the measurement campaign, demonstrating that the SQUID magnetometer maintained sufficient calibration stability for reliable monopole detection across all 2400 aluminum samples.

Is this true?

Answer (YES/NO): YES